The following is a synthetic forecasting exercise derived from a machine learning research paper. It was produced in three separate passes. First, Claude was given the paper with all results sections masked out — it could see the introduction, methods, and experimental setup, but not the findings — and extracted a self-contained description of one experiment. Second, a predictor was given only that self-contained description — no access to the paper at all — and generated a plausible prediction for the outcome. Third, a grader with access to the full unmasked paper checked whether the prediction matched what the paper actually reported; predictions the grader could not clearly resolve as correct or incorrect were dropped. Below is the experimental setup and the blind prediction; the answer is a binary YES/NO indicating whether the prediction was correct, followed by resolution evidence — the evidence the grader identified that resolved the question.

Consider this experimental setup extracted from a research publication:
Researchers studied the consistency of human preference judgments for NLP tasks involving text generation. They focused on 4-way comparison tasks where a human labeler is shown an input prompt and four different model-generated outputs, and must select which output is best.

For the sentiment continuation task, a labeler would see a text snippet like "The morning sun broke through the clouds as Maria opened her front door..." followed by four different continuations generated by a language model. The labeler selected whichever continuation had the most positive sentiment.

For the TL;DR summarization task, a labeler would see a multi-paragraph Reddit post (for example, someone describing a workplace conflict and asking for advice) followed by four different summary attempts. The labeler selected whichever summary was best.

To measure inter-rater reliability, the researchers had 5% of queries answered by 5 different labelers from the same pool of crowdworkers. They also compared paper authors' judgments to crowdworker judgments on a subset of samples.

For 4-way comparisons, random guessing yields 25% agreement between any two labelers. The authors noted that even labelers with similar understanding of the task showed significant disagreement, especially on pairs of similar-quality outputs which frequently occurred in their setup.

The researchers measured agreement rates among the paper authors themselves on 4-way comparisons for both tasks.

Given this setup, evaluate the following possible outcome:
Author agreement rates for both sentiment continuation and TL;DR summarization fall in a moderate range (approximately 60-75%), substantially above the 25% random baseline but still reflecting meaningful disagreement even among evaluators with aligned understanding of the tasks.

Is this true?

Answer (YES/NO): YES